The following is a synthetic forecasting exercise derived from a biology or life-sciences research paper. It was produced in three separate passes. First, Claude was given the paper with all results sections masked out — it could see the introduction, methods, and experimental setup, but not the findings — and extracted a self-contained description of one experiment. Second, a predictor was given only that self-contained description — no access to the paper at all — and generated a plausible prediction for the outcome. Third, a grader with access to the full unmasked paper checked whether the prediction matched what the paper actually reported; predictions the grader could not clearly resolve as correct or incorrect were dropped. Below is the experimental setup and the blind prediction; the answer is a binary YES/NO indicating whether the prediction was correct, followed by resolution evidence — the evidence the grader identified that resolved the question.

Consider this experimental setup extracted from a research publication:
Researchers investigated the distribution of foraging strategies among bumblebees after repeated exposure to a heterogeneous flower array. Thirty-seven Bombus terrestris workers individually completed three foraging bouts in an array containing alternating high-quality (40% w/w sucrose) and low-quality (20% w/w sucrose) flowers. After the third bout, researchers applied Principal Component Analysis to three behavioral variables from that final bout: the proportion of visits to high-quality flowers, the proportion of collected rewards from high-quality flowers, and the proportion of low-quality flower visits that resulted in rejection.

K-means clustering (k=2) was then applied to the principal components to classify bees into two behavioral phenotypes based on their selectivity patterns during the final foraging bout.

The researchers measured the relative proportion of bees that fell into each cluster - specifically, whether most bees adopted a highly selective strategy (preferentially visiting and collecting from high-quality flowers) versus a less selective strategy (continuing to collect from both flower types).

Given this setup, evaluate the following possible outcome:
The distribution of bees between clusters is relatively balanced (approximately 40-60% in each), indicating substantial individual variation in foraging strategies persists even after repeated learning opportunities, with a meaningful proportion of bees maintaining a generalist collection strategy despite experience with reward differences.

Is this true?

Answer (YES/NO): NO